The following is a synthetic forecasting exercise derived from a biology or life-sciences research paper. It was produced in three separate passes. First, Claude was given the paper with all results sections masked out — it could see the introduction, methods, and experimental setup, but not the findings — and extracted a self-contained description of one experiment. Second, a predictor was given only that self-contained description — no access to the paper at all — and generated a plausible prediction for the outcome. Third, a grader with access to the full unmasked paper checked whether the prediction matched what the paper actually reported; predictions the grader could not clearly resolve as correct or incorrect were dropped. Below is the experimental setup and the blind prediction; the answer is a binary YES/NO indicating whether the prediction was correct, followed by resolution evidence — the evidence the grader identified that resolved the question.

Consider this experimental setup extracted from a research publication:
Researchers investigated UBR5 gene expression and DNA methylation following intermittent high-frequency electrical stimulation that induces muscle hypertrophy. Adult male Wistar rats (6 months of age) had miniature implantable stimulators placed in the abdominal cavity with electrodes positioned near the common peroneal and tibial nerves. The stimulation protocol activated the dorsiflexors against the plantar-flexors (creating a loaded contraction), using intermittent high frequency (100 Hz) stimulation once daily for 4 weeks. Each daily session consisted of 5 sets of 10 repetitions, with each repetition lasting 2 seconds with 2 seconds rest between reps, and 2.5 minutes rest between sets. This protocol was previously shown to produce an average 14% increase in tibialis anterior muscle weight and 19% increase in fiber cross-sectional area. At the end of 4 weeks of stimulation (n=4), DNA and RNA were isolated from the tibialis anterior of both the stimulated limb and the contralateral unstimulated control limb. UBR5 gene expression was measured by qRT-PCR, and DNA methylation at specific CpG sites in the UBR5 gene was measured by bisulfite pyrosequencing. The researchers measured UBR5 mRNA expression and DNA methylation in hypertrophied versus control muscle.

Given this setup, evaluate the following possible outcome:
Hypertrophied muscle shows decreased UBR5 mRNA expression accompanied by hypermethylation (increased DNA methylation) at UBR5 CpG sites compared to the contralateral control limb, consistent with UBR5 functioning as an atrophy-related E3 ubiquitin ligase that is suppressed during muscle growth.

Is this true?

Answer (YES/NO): NO